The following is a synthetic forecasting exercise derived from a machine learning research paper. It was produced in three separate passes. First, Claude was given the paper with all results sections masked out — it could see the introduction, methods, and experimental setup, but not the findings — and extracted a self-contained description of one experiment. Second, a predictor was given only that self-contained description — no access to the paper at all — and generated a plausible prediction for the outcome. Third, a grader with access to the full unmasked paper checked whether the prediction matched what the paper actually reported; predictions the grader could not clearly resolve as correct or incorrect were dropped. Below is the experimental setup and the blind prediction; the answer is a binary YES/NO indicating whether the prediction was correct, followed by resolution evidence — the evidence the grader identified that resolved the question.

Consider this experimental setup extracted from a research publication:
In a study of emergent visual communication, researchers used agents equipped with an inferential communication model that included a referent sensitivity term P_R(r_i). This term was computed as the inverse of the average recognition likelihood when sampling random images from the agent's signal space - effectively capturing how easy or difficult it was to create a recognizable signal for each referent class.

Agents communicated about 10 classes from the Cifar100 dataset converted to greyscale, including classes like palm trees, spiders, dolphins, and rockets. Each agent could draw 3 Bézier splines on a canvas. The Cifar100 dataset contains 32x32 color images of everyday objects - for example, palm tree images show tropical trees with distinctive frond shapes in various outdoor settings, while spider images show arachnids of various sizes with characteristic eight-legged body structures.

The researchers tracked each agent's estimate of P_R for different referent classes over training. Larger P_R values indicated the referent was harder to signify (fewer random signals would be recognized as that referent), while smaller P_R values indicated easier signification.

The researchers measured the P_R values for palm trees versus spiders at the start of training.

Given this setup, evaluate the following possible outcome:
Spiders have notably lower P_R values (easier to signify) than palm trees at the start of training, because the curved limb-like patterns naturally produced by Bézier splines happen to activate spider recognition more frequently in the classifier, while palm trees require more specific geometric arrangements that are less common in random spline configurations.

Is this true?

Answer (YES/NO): YES